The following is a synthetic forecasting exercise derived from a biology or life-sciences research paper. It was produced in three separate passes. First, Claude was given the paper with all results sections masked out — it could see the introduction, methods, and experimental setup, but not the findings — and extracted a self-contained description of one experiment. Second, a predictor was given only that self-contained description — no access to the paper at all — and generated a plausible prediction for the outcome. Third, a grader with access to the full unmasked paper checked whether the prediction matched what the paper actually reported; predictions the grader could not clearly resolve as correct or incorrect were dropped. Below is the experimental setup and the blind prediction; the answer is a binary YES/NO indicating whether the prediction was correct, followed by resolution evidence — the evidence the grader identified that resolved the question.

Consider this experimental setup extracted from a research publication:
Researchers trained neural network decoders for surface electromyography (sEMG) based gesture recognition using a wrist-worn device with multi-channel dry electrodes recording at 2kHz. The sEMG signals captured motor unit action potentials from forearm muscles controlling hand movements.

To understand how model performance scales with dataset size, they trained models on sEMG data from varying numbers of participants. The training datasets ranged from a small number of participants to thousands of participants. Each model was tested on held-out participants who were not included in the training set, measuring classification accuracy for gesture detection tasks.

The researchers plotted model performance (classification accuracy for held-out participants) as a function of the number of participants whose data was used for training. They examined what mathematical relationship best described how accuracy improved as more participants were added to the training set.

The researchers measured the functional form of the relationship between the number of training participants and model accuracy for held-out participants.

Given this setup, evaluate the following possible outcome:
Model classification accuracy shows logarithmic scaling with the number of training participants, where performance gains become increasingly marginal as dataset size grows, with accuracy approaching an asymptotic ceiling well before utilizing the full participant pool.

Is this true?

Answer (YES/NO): NO